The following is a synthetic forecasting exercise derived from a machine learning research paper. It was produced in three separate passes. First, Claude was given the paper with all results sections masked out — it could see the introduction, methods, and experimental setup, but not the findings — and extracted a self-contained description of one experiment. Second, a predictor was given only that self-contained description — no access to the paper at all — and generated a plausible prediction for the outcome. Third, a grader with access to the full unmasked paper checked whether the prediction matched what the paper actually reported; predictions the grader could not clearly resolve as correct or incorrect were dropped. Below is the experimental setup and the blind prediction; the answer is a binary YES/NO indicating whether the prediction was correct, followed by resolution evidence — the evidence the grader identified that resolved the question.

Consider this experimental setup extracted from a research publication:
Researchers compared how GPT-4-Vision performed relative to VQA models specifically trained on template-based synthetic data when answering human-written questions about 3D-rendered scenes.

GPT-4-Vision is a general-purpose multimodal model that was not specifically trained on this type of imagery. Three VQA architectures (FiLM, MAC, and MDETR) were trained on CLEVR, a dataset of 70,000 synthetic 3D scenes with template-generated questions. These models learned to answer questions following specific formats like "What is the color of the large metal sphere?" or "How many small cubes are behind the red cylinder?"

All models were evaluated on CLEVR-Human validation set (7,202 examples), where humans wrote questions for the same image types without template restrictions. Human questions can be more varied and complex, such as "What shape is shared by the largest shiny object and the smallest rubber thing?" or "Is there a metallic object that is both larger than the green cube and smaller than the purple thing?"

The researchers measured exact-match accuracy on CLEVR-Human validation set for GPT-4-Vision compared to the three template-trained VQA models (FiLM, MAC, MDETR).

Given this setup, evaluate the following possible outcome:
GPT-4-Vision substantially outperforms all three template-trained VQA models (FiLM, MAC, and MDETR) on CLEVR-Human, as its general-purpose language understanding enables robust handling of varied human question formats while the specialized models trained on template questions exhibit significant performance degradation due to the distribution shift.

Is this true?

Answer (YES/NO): NO